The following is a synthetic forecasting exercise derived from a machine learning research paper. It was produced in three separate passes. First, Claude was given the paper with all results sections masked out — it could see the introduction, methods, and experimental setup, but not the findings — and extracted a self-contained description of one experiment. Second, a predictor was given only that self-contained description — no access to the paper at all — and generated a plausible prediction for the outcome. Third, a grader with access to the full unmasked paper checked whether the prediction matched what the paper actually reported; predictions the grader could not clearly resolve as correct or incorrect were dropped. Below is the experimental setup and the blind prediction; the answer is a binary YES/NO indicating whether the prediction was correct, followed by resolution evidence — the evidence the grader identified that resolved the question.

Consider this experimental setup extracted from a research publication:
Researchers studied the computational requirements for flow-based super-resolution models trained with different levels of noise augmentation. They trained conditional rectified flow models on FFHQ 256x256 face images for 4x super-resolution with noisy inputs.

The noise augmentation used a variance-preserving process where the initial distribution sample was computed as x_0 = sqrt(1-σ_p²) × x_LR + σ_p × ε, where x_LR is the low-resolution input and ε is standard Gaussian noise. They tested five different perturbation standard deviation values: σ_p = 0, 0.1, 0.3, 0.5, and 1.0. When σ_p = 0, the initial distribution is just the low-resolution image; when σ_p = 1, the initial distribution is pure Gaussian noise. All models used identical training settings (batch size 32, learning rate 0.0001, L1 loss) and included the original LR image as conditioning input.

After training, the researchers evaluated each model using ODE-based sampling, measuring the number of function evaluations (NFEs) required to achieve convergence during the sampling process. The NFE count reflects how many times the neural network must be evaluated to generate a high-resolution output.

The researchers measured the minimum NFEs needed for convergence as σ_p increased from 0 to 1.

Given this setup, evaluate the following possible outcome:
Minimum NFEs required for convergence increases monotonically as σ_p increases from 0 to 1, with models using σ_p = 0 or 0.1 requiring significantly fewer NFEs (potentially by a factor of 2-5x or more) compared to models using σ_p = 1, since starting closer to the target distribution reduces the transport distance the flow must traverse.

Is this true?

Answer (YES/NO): YES